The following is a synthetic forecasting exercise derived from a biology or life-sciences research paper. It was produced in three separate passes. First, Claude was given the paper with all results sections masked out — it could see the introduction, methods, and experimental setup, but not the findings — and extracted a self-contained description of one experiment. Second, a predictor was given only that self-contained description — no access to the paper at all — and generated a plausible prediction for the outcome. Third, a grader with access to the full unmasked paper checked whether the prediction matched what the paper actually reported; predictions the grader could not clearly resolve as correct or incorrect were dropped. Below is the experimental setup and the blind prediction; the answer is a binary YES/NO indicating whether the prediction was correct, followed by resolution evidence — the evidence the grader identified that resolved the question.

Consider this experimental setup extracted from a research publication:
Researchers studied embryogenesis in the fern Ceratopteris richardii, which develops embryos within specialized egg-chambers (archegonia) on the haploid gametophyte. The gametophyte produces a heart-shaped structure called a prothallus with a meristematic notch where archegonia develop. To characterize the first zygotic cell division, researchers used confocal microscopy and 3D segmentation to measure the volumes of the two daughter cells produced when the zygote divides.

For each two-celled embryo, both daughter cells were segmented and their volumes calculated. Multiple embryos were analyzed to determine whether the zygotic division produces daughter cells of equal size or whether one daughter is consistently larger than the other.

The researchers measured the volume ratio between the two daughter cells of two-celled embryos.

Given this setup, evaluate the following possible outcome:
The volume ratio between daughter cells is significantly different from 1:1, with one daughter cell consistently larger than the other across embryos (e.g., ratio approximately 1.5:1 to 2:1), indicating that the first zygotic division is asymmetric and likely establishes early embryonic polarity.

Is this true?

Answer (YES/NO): YES